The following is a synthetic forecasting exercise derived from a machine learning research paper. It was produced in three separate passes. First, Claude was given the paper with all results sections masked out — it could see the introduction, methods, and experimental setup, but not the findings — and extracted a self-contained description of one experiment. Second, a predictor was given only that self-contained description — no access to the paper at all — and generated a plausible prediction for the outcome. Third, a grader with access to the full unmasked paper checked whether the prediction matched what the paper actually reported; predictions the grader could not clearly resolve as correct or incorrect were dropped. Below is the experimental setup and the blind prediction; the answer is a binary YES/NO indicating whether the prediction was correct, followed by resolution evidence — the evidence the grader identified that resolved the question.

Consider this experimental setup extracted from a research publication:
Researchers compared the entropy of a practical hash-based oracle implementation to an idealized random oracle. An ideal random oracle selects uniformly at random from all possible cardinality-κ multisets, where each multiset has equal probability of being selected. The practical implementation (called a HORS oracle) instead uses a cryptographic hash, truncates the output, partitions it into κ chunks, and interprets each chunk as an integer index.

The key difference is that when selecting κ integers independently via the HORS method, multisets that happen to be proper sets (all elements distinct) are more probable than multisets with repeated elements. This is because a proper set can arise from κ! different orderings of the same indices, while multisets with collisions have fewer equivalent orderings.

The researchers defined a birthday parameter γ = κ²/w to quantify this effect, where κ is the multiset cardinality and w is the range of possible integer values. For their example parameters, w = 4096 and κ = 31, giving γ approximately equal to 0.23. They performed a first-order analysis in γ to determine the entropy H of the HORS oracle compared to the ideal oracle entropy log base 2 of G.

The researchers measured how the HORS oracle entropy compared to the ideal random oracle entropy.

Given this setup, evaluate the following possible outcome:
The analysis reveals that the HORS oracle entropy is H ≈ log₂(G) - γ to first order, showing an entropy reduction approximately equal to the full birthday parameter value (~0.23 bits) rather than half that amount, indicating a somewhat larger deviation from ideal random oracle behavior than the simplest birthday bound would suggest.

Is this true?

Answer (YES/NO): NO